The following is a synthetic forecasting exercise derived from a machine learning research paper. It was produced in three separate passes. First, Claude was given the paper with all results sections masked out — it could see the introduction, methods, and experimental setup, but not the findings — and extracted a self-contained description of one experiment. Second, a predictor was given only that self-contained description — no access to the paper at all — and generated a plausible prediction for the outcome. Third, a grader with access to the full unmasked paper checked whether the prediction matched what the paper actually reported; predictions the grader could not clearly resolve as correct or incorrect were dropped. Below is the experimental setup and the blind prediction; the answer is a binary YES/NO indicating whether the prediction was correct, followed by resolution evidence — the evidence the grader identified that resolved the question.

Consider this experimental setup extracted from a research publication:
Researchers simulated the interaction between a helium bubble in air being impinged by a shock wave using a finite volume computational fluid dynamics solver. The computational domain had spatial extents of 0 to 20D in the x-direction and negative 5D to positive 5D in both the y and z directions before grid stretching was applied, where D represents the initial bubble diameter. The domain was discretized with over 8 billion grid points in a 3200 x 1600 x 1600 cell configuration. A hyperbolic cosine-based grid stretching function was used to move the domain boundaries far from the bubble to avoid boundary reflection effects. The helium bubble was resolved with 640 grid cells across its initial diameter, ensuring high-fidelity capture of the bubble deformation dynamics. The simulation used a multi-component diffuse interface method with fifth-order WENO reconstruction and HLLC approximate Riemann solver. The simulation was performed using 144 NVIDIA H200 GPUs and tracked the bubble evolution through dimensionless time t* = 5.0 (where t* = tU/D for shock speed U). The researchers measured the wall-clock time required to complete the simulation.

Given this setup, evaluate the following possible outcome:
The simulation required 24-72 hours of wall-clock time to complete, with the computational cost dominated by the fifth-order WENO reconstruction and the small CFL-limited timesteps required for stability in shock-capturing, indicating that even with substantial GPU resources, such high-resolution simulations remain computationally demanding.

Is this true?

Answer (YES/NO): NO